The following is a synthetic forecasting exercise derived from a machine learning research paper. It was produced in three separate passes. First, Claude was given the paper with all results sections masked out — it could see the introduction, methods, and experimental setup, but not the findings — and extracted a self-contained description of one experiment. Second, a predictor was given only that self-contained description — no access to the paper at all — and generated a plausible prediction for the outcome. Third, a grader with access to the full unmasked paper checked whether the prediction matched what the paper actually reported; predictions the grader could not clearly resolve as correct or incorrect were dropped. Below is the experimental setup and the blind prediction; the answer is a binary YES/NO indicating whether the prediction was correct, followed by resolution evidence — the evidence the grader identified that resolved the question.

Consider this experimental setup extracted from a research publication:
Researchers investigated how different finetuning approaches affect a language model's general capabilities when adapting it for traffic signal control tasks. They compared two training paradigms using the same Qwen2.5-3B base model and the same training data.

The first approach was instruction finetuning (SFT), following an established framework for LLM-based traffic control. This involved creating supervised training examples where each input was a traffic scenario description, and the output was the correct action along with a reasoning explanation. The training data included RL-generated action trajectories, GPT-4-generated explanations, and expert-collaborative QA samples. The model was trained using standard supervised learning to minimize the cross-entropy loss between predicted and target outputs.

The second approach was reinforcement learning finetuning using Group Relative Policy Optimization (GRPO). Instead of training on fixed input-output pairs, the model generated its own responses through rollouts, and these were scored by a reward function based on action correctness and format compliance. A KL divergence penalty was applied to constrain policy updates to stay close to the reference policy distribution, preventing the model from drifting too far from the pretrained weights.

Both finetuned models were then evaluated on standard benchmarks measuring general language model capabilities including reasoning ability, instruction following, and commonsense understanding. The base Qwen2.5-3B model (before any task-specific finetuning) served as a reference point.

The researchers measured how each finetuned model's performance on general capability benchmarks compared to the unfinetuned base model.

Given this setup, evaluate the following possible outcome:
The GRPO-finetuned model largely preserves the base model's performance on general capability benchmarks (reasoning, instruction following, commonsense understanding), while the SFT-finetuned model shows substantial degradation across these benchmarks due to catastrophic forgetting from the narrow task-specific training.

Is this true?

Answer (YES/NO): YES